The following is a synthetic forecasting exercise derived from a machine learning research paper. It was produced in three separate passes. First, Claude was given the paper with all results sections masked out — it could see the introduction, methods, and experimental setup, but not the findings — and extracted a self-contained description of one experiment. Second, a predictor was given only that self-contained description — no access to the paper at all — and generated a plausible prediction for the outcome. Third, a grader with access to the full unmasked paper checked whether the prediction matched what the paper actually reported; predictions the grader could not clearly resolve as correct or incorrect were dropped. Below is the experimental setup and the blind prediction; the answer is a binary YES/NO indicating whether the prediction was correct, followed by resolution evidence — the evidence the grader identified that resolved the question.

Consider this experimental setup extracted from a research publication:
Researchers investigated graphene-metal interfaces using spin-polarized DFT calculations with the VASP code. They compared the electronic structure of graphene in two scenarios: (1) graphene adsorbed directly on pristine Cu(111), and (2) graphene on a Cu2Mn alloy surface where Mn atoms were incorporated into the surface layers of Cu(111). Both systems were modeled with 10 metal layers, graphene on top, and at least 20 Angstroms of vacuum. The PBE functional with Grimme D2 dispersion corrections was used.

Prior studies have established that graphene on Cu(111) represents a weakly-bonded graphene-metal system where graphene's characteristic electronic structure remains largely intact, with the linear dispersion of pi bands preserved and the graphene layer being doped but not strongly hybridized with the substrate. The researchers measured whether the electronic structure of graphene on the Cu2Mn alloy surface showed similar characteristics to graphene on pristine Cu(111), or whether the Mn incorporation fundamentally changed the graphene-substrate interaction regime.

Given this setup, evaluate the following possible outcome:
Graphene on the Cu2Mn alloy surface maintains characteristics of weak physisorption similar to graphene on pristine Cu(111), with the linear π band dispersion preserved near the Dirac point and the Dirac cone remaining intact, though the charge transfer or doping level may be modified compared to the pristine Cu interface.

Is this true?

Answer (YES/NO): YES